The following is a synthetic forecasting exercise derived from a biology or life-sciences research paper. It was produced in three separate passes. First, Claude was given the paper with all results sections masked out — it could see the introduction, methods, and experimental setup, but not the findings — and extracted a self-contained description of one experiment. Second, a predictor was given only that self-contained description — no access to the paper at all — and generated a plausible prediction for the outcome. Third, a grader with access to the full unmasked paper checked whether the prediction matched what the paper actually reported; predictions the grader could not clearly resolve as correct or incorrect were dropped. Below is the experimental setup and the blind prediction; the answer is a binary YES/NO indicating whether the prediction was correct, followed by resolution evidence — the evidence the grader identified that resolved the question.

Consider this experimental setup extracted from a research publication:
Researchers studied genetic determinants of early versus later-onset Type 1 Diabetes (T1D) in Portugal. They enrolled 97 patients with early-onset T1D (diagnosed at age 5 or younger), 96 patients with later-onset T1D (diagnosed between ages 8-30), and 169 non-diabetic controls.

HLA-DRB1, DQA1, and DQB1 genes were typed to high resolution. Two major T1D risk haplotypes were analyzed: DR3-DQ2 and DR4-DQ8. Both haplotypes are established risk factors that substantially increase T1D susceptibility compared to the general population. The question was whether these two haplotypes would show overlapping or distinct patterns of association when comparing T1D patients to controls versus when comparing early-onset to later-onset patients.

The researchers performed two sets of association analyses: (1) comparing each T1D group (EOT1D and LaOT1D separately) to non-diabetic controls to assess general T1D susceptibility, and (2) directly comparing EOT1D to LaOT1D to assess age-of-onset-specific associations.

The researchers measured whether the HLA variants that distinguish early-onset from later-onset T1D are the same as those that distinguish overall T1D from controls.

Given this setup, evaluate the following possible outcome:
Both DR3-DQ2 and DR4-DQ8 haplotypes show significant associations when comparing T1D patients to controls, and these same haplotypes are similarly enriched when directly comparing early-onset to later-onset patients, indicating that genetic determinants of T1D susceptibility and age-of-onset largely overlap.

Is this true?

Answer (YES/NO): NO